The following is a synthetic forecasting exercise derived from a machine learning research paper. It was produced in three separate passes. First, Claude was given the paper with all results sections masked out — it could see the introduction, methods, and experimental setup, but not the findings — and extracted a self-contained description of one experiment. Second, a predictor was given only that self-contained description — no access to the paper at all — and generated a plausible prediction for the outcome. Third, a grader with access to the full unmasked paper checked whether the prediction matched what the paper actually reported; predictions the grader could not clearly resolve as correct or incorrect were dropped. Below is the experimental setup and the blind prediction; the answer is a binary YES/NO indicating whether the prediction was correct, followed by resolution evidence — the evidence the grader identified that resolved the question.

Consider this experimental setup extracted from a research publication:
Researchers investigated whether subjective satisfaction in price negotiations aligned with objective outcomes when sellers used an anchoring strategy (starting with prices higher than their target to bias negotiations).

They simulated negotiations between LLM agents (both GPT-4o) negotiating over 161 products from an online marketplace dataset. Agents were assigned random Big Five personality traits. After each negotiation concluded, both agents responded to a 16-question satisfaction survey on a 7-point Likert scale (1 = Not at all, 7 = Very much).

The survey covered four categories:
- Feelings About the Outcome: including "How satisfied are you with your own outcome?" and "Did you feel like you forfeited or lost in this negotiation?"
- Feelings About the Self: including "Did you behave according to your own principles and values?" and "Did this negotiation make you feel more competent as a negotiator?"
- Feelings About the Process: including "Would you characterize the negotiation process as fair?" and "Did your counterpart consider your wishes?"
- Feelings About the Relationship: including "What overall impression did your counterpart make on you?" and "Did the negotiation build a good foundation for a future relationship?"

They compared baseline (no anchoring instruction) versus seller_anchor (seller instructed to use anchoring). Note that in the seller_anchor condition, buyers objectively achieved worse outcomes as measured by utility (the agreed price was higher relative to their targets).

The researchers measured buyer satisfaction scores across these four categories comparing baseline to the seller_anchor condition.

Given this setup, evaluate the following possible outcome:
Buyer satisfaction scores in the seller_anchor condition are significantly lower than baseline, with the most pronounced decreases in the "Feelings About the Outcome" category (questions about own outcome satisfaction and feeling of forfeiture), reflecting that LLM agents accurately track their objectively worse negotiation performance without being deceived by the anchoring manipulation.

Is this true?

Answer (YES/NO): NO